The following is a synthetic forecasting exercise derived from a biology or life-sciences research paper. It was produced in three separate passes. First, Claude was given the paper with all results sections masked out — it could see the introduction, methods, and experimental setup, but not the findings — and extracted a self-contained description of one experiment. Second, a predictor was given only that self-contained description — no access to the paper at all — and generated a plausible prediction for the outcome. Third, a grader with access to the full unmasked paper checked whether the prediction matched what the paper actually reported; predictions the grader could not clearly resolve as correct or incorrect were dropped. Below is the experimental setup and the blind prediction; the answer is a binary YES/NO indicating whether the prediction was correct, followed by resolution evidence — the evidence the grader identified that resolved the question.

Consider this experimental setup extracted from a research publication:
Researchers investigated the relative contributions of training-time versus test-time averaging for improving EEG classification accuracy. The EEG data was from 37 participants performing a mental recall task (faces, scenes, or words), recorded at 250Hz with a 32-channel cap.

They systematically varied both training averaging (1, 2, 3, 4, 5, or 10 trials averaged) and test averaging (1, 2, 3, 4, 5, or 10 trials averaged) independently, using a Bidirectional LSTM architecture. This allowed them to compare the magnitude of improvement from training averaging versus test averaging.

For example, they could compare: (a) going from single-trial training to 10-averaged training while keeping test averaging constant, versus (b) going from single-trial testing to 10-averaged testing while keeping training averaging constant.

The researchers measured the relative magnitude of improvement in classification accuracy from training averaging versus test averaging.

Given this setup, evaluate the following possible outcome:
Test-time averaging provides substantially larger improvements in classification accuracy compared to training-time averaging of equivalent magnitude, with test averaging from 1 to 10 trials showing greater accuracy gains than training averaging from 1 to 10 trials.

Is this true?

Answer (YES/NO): YES